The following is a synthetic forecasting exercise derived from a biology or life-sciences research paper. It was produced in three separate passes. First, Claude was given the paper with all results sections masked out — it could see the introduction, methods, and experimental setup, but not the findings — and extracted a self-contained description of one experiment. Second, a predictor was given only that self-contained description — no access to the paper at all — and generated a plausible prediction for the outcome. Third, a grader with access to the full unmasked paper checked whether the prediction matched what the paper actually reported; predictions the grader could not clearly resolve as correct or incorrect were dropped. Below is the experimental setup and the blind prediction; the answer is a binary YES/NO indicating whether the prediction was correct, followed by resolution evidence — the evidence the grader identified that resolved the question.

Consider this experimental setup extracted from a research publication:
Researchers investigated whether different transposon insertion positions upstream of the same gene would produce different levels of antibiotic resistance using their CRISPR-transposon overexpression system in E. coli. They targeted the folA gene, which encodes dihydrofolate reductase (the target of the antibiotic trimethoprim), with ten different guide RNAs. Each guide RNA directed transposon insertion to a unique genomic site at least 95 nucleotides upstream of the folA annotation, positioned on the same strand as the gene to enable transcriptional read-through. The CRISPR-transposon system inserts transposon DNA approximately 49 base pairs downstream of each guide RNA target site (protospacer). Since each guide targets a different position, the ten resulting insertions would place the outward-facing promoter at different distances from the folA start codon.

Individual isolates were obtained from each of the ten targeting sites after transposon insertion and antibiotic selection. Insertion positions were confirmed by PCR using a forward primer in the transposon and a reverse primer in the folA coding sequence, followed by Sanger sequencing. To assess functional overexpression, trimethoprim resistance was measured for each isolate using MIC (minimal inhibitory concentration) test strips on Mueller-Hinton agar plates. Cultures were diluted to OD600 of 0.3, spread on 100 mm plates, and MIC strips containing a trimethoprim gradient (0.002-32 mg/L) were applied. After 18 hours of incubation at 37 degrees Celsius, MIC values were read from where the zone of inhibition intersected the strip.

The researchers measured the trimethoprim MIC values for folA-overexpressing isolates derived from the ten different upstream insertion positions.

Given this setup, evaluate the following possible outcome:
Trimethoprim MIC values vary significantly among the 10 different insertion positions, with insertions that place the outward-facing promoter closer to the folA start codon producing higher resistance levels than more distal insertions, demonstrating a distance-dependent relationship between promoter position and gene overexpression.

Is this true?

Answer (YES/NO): NO